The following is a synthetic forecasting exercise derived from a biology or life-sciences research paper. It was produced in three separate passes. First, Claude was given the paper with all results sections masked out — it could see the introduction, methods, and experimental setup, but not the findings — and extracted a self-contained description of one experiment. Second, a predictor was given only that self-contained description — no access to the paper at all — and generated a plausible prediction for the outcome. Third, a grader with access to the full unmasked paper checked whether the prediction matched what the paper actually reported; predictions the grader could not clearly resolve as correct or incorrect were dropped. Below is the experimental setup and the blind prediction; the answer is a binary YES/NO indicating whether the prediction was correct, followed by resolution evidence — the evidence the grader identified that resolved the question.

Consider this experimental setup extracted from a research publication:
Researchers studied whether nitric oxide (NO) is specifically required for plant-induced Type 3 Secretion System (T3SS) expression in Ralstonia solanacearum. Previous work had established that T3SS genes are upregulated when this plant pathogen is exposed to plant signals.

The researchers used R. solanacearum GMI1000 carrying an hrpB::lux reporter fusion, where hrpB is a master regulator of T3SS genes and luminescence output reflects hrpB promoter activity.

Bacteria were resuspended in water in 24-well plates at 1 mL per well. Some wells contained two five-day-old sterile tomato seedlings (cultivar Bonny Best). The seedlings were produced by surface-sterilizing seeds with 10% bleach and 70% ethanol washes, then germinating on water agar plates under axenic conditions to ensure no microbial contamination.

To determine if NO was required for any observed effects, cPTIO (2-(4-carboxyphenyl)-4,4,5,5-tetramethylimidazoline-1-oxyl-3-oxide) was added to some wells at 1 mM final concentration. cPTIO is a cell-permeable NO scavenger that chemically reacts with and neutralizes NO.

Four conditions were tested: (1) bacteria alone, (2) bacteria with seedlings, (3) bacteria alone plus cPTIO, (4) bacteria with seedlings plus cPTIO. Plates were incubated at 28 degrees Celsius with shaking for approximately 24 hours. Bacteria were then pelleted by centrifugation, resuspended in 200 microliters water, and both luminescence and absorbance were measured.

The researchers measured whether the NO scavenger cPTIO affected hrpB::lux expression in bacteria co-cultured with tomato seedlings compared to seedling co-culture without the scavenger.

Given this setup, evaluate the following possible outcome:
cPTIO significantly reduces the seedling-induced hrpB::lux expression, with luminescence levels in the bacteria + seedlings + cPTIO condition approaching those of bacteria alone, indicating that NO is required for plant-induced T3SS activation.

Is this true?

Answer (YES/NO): YES